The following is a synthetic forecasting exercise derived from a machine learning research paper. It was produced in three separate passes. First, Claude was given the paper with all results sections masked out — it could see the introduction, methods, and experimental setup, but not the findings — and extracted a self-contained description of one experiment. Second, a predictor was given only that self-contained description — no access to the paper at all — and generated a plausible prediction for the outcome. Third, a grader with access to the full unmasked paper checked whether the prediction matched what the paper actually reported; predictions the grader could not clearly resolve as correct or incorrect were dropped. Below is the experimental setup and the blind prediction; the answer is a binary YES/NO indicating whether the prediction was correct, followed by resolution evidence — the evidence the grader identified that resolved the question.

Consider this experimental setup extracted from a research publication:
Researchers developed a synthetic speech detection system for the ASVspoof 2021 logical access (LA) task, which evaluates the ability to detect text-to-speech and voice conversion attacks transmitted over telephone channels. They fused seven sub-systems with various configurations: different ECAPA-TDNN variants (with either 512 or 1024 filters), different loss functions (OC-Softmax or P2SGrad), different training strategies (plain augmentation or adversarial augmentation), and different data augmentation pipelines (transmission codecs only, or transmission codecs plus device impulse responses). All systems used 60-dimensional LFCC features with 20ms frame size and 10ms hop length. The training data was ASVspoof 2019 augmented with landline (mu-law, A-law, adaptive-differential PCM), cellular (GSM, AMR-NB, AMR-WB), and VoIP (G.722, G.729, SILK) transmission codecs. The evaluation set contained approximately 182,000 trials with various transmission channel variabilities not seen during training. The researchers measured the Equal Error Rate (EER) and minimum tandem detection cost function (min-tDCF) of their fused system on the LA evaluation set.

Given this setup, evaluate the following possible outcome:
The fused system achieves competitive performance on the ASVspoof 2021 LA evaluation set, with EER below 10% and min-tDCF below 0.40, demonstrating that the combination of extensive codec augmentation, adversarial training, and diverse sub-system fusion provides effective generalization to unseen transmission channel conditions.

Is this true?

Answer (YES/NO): YES